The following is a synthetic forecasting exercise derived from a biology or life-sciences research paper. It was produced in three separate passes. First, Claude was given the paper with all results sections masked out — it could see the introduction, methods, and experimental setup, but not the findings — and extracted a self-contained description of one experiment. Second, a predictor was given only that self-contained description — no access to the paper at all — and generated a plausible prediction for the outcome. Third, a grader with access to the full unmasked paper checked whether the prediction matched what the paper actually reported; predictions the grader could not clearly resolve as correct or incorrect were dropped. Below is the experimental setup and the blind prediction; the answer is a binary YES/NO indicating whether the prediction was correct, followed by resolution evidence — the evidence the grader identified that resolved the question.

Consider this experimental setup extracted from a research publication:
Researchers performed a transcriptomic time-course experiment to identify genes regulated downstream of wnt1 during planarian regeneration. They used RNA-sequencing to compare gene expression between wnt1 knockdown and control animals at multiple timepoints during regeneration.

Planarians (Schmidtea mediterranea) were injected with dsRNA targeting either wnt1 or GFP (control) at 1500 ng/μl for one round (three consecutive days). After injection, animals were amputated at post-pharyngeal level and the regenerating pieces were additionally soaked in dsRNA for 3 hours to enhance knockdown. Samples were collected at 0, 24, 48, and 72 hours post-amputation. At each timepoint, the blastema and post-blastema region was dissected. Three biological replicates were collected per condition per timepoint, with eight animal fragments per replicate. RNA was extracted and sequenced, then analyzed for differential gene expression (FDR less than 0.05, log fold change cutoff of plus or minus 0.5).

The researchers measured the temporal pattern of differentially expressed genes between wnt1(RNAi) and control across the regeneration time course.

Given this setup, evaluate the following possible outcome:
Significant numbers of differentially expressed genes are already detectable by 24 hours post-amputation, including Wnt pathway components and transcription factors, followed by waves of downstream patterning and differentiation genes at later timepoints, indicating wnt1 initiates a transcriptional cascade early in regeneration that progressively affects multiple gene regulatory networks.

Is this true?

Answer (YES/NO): NO